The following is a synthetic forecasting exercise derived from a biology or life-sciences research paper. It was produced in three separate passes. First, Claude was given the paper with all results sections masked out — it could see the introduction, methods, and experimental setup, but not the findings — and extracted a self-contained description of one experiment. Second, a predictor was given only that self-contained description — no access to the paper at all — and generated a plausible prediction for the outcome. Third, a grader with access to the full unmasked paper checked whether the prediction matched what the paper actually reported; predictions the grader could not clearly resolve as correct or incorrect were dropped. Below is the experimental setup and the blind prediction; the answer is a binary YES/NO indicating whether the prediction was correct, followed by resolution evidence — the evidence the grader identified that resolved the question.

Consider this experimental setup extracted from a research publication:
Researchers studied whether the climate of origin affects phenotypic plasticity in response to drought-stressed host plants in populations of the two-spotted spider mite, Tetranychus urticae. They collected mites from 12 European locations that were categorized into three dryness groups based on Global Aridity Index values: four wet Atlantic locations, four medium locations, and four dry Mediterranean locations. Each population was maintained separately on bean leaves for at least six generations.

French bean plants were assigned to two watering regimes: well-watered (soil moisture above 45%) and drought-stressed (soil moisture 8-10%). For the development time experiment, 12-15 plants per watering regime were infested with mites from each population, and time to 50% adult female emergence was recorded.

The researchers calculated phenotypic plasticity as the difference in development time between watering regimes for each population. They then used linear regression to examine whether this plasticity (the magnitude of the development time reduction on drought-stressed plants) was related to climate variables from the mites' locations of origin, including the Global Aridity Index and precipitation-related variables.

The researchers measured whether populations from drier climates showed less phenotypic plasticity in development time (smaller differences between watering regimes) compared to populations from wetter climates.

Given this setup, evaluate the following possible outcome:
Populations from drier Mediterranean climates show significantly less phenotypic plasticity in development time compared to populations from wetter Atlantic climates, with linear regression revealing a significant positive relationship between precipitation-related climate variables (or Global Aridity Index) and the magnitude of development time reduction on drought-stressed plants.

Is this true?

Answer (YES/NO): YES